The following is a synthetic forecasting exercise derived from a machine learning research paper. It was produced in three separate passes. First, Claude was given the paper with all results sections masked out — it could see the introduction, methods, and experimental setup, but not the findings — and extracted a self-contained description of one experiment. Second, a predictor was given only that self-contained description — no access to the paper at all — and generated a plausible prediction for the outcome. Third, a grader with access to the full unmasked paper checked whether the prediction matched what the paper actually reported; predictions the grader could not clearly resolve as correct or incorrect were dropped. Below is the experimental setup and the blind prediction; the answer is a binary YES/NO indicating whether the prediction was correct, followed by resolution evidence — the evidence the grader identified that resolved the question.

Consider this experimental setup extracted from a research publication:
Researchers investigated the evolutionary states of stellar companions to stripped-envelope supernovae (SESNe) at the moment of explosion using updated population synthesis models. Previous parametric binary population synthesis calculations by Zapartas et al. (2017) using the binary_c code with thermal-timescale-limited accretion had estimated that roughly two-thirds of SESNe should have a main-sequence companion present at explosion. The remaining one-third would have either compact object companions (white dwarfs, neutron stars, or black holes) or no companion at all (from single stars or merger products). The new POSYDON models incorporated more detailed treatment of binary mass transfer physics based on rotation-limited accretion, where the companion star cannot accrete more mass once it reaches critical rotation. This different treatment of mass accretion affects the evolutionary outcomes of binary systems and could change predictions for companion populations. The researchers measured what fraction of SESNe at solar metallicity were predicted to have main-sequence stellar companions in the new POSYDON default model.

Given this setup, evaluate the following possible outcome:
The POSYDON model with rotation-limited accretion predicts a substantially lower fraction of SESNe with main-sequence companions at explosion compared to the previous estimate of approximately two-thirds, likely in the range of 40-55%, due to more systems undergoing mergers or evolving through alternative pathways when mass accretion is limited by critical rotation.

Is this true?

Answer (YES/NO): NO